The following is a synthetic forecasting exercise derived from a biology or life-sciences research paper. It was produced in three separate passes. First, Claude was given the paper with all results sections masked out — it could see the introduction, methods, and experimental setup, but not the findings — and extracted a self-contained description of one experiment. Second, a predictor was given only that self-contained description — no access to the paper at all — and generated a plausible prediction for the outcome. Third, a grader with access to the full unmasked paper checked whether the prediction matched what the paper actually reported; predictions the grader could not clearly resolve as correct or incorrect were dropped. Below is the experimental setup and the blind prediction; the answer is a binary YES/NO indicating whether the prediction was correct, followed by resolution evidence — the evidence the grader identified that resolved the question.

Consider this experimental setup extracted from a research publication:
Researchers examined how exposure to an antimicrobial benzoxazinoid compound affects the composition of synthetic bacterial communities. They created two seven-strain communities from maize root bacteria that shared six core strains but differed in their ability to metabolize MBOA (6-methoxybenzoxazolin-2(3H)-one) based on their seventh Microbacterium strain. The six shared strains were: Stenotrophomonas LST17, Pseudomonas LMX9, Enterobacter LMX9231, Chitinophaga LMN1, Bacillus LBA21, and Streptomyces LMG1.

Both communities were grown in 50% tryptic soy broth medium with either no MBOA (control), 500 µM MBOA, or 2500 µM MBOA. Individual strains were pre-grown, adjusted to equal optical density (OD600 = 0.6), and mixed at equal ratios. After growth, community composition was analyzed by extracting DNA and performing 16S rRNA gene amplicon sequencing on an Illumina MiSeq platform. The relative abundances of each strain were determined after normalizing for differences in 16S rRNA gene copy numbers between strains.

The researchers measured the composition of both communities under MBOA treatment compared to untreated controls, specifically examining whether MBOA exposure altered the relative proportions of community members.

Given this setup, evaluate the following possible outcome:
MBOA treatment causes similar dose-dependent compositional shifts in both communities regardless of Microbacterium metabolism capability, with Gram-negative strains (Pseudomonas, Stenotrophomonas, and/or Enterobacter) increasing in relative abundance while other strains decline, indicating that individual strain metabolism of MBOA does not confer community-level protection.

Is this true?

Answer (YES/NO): NO